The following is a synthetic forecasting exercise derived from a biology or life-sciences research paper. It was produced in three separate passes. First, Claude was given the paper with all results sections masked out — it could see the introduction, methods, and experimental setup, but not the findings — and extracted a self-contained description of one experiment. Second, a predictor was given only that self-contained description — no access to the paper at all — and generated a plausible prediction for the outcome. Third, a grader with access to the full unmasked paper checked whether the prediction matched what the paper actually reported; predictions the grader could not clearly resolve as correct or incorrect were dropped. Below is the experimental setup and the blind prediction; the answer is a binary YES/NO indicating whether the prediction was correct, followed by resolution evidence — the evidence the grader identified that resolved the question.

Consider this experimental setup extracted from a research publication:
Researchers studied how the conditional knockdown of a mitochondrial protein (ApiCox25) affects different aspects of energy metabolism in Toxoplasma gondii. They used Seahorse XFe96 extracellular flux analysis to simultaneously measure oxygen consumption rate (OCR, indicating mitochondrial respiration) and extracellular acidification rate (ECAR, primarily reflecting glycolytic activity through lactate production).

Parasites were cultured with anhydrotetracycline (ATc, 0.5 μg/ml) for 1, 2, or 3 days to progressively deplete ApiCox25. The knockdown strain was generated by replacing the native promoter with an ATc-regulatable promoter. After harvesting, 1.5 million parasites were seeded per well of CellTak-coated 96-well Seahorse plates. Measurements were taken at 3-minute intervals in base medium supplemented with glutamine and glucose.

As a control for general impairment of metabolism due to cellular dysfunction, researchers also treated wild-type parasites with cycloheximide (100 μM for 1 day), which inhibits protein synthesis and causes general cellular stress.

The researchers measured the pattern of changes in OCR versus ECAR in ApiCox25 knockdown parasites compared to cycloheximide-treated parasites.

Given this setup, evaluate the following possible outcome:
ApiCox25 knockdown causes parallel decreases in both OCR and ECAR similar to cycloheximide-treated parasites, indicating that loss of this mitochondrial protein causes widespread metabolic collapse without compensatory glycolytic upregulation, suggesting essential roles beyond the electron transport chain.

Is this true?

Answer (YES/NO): NO